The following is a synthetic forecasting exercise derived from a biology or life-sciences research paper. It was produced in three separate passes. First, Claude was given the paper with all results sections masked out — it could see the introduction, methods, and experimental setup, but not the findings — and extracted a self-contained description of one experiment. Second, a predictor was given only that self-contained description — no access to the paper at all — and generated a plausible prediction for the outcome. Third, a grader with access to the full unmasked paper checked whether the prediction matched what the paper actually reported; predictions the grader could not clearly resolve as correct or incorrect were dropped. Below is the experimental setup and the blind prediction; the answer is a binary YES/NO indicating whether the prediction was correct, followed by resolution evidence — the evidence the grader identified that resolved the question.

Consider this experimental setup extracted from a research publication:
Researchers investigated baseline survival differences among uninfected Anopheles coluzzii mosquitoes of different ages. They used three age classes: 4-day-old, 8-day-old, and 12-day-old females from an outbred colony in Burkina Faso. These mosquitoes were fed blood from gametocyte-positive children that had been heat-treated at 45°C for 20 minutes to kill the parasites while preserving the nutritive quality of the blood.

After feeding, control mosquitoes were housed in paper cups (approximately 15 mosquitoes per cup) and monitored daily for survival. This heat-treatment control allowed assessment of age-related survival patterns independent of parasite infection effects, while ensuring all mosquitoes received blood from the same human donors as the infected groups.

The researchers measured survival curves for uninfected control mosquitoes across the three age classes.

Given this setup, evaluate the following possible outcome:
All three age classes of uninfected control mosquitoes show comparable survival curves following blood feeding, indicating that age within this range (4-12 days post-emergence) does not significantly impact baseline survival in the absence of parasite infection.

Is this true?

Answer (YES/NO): NO